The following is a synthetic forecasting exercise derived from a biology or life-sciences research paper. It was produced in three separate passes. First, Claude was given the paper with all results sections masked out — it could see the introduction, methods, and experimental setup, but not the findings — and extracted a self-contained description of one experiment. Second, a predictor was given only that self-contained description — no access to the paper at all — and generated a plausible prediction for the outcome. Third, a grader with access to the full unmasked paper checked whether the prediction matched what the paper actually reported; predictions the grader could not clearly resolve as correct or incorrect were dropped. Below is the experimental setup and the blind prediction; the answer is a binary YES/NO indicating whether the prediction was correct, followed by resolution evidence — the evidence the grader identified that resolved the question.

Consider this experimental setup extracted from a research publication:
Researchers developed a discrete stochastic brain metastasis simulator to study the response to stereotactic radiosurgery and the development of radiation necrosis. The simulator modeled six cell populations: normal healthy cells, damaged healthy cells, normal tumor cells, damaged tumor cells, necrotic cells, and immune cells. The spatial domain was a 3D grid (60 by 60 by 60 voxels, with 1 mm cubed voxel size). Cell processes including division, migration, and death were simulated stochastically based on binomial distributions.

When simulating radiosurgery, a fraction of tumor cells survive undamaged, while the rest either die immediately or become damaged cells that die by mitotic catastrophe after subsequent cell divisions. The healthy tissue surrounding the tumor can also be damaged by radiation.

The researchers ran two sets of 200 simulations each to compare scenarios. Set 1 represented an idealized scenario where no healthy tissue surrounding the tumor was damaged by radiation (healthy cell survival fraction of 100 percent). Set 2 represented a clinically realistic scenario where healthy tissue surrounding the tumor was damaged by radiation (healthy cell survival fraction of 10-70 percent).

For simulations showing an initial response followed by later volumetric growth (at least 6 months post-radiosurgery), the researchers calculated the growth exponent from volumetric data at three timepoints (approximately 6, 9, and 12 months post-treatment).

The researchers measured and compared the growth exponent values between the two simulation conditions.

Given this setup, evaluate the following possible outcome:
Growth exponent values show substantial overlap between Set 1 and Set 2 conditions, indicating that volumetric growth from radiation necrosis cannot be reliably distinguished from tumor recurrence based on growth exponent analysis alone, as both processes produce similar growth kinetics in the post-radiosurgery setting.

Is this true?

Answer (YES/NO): NO